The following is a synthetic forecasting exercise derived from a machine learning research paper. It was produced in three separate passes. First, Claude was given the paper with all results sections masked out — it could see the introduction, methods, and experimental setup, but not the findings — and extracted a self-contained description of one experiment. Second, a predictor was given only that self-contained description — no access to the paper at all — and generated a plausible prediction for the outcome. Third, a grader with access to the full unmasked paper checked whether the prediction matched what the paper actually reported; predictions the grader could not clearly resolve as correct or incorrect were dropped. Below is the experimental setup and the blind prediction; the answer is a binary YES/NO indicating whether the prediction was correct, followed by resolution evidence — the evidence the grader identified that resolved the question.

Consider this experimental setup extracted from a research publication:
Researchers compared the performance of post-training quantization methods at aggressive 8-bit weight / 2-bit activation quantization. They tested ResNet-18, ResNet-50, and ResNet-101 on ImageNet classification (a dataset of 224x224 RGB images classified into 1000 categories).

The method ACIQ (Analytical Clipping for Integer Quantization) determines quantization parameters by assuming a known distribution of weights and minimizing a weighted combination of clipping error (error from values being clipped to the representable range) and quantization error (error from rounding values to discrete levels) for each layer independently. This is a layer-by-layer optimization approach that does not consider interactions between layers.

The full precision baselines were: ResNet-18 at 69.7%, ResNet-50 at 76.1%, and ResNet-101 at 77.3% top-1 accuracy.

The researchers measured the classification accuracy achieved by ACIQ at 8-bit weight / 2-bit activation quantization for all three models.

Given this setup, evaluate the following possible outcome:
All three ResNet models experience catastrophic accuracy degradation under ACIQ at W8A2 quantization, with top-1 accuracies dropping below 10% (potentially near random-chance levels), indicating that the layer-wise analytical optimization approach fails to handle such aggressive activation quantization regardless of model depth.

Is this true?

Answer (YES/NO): YES